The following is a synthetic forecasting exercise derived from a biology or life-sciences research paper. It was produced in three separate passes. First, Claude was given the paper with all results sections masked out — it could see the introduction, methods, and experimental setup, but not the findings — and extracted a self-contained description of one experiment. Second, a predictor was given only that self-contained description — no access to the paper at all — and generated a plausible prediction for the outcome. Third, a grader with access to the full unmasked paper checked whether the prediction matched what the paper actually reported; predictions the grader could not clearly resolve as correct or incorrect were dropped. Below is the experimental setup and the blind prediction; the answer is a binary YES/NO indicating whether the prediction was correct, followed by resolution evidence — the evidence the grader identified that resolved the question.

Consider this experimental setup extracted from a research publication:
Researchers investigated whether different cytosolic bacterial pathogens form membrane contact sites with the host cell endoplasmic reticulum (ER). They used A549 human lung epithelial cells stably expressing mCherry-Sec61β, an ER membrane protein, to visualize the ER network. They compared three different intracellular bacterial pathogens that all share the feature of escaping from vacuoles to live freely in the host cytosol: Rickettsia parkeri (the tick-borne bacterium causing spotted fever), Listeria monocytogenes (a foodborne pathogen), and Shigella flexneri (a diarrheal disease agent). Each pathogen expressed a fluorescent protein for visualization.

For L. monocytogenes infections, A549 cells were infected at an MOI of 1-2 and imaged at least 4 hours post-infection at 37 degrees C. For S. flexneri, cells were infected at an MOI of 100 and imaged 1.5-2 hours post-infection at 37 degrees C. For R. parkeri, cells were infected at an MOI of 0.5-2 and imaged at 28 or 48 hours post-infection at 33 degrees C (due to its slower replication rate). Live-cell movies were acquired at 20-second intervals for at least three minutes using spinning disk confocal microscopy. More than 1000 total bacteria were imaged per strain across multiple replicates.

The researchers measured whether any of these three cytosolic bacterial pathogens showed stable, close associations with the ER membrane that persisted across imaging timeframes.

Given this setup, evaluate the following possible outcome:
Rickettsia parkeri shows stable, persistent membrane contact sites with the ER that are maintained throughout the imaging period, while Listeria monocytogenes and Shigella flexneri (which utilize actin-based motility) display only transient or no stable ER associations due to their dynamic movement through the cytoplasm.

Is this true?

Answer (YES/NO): YES